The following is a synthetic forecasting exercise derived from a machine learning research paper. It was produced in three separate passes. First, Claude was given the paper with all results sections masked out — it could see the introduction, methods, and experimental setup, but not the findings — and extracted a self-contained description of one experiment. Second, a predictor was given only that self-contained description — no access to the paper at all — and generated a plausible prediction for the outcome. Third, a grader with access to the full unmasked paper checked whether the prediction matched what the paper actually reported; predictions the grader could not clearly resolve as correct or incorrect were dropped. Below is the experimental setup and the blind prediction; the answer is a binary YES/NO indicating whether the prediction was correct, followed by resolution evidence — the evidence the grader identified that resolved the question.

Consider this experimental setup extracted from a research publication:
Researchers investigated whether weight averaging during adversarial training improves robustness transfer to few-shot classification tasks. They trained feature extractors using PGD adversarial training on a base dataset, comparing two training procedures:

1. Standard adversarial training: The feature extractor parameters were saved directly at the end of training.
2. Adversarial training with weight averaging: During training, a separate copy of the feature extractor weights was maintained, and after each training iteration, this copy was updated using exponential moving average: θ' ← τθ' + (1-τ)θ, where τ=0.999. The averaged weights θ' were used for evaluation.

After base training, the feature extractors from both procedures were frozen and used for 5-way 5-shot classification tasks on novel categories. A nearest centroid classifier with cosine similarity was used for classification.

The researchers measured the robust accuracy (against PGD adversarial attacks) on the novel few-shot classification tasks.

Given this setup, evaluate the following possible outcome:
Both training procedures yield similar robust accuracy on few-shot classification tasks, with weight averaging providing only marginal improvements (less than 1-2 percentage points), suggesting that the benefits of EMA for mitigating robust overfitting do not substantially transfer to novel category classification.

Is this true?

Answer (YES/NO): NO